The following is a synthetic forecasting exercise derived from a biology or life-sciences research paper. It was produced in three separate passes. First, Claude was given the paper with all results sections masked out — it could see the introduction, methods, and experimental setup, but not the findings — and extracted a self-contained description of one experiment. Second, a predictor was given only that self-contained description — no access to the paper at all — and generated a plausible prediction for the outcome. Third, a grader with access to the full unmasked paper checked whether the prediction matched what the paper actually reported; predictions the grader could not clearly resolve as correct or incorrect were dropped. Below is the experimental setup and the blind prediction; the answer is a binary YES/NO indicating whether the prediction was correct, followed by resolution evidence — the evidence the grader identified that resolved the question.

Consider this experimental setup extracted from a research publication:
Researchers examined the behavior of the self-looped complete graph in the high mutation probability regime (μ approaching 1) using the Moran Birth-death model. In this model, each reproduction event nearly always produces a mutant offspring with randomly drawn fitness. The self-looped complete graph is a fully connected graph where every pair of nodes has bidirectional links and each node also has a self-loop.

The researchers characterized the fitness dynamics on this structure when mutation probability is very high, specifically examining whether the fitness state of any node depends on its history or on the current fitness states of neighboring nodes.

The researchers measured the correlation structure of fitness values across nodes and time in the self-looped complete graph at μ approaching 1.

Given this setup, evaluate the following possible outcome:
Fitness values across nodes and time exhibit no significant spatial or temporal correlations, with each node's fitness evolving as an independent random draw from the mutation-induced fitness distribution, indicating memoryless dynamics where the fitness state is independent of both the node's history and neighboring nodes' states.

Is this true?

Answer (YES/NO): YES